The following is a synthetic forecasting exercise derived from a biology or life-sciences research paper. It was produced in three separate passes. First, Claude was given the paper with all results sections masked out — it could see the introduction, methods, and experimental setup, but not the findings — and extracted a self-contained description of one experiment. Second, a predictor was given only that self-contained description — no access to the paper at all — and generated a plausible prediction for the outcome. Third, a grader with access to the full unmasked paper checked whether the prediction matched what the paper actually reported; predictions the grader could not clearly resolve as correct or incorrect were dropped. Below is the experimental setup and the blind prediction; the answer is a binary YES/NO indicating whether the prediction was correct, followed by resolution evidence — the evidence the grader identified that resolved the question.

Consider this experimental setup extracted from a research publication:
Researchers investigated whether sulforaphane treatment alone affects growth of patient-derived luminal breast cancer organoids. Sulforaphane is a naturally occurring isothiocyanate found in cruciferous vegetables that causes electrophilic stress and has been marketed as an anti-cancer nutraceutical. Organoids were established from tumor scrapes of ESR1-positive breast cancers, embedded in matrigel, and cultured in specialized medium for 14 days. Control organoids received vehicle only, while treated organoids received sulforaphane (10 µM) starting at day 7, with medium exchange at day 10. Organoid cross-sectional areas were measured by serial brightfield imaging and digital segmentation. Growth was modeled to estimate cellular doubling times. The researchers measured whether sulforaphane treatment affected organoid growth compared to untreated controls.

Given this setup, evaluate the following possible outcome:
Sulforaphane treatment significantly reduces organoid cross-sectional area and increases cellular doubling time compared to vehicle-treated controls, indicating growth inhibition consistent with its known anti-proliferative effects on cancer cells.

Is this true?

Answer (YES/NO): NO